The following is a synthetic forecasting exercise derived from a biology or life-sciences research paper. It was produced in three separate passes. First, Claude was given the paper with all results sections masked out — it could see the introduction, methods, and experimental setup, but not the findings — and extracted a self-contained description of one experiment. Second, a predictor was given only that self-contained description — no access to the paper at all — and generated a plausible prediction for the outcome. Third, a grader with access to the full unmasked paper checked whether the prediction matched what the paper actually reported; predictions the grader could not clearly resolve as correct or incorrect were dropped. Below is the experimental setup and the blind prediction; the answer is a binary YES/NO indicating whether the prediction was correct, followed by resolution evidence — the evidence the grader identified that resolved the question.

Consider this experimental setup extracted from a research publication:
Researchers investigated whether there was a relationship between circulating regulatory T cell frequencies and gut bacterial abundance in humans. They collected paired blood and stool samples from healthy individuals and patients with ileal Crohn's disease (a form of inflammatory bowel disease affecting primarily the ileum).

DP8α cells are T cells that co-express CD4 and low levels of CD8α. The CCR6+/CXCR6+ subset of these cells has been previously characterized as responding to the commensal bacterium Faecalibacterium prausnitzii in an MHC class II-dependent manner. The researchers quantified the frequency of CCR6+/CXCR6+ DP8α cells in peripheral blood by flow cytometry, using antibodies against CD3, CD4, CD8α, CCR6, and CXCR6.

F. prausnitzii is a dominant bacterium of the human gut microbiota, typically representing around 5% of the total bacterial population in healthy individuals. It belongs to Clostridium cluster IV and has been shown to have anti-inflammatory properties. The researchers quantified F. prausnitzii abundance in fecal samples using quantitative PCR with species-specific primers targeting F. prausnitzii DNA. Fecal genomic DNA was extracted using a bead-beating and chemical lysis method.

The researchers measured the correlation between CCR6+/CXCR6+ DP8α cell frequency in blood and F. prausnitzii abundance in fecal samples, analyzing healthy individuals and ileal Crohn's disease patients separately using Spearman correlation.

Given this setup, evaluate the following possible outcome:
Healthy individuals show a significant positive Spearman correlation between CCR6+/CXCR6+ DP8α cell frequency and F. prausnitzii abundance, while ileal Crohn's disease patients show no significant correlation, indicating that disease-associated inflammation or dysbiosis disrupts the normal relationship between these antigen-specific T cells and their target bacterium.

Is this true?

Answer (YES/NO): NO